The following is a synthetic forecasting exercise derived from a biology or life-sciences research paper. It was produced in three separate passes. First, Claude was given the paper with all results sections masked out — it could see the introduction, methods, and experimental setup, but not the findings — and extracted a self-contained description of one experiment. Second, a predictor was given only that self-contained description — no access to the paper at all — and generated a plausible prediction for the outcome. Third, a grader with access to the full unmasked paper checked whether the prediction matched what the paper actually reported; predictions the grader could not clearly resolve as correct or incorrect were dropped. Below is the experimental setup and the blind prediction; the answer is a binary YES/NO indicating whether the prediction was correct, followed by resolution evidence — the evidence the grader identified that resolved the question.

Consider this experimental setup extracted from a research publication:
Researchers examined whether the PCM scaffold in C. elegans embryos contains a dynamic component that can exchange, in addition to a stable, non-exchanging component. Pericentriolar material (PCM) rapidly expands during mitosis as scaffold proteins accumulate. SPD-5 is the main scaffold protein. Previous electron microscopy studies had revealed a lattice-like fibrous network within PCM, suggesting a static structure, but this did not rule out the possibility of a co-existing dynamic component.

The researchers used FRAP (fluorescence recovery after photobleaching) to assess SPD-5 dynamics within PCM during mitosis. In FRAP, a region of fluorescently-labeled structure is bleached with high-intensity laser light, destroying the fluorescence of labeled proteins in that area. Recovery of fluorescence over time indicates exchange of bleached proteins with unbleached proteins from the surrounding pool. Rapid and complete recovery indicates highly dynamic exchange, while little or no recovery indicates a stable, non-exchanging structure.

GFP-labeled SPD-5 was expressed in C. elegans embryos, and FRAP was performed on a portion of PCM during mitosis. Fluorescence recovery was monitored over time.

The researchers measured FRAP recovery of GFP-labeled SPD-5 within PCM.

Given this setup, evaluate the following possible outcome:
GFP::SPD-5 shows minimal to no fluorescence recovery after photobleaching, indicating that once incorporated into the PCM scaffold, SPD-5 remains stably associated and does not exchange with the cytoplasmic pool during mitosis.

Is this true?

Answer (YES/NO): YES